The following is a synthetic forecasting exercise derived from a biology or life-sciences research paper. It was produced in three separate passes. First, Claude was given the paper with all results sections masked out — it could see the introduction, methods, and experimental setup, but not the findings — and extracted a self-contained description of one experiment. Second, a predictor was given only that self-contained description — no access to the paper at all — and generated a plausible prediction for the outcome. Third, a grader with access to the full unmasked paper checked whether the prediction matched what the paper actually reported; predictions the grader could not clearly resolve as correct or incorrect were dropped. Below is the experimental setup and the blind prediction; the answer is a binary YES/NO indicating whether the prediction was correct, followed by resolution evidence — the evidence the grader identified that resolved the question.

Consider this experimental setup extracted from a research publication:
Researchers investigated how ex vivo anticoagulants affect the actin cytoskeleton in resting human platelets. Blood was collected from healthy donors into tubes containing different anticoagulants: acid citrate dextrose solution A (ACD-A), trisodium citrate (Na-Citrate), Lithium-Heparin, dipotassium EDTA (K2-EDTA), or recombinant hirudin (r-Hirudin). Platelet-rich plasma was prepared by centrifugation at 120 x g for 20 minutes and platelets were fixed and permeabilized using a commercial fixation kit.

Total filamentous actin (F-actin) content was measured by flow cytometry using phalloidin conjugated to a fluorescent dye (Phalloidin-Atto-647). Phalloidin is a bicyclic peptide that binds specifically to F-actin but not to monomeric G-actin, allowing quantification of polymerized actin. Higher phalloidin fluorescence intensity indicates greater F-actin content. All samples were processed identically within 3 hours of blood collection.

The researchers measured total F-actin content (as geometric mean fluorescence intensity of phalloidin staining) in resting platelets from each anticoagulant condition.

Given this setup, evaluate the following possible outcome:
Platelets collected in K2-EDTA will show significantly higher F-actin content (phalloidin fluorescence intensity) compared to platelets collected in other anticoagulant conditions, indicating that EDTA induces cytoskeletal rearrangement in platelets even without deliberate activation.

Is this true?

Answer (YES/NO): YES